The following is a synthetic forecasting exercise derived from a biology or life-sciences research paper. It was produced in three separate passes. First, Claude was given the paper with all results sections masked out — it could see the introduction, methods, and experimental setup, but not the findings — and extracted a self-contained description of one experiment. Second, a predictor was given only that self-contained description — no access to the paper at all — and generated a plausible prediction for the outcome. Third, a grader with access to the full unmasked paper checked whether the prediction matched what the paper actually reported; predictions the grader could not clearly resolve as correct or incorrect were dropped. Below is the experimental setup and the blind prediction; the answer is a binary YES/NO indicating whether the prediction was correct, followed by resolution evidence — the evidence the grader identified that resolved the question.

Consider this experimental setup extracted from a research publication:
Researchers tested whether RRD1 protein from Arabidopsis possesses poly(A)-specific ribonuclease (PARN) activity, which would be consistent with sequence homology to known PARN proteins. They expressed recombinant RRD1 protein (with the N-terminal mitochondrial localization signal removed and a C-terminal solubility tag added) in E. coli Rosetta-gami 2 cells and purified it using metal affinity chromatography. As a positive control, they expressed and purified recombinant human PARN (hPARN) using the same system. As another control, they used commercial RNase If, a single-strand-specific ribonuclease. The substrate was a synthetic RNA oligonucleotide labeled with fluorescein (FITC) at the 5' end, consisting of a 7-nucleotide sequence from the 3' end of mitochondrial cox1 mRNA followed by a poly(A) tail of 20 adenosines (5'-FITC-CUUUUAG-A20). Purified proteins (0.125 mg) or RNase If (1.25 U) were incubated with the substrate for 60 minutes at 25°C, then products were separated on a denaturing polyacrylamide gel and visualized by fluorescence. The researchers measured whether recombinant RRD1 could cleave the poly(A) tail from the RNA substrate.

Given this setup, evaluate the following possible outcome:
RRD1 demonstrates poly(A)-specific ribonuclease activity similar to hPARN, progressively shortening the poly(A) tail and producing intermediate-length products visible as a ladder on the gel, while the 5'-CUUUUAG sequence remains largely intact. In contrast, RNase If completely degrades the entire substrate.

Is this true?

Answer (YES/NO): NO